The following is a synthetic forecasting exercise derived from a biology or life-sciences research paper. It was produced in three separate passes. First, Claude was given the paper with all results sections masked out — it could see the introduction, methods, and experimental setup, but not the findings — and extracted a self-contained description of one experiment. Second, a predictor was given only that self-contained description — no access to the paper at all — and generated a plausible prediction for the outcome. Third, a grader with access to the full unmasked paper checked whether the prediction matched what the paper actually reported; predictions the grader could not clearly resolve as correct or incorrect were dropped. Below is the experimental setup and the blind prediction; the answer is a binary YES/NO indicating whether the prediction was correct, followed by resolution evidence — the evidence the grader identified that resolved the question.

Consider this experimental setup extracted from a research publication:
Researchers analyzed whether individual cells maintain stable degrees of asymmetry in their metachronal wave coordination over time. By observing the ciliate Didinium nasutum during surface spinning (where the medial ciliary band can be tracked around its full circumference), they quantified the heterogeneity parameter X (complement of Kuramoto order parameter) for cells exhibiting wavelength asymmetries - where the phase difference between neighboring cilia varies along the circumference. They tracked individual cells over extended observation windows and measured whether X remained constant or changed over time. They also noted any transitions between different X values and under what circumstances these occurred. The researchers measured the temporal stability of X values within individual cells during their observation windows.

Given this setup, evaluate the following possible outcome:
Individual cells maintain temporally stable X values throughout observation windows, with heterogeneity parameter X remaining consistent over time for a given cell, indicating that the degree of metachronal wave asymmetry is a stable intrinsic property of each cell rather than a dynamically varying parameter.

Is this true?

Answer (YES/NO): NO